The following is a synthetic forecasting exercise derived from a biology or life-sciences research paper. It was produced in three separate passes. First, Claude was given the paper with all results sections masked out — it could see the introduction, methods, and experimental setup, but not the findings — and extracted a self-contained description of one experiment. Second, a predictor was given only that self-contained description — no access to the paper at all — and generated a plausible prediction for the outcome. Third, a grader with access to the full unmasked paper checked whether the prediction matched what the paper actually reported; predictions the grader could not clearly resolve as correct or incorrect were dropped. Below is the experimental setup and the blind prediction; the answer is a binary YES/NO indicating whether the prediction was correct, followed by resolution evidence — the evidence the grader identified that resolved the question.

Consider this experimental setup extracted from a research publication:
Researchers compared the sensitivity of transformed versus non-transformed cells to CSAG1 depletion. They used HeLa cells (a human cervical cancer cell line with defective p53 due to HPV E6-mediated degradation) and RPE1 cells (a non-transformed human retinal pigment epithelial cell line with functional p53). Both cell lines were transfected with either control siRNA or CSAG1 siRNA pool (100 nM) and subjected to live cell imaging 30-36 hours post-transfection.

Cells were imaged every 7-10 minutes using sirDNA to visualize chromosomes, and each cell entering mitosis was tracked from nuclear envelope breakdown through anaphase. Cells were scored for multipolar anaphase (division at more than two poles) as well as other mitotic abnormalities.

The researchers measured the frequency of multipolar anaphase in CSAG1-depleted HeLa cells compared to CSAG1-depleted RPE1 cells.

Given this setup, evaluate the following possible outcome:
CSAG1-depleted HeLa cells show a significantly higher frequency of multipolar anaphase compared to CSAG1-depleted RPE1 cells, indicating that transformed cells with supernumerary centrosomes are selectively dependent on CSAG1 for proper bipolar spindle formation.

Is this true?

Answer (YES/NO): NO